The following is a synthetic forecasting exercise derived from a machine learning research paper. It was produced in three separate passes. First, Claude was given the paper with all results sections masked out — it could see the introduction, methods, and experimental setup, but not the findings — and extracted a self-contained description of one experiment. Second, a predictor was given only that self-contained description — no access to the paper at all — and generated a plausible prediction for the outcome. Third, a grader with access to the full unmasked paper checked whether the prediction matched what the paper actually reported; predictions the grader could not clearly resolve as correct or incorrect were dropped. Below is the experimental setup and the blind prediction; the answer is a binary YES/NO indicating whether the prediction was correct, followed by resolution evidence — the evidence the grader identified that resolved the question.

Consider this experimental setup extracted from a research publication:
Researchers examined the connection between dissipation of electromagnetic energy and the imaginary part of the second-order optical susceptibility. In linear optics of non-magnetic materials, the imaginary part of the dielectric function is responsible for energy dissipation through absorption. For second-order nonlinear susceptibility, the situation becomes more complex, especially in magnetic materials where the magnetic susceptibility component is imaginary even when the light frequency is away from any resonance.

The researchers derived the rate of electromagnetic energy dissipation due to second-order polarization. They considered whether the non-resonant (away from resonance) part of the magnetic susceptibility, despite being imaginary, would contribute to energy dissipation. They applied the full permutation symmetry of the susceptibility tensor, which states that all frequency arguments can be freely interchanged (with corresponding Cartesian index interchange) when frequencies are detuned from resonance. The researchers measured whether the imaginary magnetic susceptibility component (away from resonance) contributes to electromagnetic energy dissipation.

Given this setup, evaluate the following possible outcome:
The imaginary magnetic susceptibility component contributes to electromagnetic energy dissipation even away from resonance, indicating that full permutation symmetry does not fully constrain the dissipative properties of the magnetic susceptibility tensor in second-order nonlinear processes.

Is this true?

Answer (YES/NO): NO